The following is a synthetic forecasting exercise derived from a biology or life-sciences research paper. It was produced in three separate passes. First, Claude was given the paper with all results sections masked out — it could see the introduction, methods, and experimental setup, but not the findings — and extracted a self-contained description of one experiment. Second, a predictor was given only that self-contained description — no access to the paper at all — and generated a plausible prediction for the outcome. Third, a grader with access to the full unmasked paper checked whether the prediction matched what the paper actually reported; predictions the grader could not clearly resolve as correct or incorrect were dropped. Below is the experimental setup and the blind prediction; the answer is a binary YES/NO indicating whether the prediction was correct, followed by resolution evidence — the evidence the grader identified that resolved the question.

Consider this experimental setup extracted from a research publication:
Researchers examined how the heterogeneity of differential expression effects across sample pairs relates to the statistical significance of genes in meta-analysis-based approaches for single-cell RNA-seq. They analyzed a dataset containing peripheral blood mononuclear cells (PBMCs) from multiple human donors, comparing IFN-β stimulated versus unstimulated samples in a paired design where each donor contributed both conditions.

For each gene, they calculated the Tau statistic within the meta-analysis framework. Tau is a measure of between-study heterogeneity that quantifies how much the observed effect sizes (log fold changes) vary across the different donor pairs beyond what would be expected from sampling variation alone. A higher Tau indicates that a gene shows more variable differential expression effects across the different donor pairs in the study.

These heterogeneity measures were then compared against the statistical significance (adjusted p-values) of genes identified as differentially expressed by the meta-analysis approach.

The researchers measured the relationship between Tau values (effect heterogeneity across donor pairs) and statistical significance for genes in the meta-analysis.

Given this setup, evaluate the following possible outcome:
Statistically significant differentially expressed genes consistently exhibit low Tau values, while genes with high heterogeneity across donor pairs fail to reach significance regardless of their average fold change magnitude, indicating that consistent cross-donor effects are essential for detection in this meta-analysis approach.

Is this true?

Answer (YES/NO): NO